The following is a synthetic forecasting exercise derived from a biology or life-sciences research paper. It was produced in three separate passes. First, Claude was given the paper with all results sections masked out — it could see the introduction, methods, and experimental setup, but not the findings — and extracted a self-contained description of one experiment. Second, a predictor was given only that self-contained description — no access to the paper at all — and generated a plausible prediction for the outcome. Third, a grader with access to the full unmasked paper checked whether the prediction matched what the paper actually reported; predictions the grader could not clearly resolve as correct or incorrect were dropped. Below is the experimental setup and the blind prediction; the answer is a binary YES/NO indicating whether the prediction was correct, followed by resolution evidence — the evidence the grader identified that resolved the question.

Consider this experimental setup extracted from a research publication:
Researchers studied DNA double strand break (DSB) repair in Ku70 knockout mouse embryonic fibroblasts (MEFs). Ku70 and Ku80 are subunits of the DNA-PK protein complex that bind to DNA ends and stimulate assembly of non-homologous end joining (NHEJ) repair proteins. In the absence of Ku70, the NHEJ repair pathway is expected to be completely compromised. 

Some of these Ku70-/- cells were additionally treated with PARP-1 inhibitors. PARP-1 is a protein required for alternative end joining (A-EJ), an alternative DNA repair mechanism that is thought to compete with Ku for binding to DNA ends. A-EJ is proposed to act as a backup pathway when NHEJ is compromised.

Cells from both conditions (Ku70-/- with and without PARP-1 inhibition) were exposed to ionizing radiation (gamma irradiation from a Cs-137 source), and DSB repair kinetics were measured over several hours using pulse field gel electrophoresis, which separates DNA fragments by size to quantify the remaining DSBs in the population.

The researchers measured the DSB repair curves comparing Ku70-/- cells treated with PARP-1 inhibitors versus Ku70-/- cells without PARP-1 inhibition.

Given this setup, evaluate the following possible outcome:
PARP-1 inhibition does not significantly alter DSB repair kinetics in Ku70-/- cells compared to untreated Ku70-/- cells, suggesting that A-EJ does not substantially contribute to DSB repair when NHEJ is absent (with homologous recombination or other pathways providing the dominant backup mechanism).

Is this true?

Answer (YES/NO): NO